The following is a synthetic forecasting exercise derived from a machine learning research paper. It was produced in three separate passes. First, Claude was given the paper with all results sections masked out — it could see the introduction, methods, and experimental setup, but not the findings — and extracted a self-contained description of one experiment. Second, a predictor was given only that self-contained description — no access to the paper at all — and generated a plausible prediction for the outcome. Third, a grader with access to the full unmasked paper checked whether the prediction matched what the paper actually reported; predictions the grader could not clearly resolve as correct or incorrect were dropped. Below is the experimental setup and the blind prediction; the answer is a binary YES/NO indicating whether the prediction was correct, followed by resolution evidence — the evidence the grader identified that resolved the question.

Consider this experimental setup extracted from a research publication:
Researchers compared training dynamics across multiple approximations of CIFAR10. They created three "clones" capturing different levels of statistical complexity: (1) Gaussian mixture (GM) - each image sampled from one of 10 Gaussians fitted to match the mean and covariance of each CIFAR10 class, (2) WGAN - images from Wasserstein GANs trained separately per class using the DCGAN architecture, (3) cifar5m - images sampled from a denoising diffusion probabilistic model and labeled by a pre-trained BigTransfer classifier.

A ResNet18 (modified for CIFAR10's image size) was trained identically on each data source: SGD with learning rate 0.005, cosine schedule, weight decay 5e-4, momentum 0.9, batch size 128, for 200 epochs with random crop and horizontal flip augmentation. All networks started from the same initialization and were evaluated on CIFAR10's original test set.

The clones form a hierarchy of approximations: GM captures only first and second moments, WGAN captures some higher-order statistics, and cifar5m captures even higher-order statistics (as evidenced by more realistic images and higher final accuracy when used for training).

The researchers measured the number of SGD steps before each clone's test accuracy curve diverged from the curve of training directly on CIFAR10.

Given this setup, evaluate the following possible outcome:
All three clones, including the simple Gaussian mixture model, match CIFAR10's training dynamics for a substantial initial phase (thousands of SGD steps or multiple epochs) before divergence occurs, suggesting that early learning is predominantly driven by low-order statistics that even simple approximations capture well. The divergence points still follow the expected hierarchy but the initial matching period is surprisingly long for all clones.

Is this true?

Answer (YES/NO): NO